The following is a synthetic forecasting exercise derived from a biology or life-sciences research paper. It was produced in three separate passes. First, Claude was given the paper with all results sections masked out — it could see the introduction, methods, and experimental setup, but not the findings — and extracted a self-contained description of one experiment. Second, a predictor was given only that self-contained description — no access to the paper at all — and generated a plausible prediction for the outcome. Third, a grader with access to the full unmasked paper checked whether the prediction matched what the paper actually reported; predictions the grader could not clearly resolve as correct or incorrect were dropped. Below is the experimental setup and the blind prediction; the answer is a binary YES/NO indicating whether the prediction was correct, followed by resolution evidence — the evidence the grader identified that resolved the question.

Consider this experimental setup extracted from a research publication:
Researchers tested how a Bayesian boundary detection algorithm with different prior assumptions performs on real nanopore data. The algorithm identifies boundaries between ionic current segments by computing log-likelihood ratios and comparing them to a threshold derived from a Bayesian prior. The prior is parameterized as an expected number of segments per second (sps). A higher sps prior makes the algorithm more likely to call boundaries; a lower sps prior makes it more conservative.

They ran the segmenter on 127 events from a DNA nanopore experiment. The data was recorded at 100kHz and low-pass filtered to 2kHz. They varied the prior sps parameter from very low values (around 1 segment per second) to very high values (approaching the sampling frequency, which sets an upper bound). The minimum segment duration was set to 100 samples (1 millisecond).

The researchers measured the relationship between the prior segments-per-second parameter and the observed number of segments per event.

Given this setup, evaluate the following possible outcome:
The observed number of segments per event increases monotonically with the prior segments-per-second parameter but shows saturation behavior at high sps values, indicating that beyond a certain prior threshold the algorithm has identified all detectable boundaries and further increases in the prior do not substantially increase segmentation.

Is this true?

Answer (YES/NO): NO